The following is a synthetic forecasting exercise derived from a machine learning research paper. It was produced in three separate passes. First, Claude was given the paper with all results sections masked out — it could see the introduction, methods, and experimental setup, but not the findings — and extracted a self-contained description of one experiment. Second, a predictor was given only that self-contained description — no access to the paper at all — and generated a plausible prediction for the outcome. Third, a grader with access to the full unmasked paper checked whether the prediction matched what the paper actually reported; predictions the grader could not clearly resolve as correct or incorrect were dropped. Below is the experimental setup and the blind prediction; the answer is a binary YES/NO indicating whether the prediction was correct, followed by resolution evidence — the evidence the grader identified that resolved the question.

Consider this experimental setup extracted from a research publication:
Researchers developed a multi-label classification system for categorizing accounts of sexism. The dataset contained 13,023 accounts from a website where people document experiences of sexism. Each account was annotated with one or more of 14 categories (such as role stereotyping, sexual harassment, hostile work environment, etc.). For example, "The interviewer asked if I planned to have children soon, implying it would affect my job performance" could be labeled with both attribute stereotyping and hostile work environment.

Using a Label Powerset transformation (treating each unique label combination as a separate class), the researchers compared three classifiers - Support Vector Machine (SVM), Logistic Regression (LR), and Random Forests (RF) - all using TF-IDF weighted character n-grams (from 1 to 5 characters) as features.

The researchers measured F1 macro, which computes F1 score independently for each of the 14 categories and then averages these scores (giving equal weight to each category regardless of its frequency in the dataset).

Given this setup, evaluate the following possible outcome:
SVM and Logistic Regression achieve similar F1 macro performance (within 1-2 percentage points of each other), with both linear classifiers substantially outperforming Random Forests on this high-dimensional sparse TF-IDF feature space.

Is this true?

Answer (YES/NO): NO